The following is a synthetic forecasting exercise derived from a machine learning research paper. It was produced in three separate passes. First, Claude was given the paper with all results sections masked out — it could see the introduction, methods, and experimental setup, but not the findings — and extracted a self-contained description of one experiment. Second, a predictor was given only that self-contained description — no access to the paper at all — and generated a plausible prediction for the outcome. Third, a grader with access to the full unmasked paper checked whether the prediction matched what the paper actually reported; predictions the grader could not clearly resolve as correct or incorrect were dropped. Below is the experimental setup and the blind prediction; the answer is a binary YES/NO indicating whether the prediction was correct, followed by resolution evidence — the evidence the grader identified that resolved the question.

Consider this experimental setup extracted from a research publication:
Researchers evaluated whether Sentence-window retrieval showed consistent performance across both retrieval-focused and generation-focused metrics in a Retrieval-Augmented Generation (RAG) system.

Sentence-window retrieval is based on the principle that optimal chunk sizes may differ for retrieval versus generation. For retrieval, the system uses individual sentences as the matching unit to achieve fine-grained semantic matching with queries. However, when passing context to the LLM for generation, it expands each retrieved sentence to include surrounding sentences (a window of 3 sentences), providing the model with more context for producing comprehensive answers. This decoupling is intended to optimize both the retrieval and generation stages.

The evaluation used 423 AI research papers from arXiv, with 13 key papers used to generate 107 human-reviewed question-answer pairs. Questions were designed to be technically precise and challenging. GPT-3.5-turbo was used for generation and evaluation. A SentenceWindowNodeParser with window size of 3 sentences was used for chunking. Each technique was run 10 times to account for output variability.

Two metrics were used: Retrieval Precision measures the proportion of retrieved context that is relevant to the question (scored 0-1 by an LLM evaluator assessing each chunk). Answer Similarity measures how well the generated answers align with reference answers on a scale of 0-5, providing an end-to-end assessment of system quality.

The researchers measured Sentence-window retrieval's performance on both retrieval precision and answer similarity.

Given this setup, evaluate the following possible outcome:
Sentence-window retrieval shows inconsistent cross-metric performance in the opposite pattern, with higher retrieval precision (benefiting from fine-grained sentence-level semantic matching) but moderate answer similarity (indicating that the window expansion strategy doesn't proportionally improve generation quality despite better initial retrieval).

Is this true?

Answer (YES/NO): YES